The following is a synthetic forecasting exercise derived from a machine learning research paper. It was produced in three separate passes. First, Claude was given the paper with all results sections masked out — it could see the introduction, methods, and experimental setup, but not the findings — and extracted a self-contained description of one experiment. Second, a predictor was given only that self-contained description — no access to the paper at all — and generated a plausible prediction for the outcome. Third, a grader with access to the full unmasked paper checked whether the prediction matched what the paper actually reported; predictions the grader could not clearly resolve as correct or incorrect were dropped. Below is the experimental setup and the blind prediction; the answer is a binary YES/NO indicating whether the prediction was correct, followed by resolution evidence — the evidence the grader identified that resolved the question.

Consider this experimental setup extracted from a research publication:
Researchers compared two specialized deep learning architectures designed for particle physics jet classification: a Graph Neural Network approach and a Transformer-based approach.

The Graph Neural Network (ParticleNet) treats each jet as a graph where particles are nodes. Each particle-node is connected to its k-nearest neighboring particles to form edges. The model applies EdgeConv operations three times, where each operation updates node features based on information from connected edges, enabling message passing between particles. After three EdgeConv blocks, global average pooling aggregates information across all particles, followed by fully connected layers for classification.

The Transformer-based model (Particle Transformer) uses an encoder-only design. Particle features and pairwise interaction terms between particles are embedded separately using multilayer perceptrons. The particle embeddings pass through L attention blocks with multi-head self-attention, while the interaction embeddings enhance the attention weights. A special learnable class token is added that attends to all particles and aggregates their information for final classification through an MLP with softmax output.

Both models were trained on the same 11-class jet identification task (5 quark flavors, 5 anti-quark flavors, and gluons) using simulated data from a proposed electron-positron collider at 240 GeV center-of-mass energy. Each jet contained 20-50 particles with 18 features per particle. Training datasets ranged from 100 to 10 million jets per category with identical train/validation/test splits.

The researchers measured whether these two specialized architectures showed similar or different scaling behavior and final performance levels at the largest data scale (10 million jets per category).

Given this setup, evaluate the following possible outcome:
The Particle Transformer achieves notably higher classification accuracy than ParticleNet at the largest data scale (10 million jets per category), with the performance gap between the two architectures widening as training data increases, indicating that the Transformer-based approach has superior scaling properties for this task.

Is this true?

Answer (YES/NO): NO